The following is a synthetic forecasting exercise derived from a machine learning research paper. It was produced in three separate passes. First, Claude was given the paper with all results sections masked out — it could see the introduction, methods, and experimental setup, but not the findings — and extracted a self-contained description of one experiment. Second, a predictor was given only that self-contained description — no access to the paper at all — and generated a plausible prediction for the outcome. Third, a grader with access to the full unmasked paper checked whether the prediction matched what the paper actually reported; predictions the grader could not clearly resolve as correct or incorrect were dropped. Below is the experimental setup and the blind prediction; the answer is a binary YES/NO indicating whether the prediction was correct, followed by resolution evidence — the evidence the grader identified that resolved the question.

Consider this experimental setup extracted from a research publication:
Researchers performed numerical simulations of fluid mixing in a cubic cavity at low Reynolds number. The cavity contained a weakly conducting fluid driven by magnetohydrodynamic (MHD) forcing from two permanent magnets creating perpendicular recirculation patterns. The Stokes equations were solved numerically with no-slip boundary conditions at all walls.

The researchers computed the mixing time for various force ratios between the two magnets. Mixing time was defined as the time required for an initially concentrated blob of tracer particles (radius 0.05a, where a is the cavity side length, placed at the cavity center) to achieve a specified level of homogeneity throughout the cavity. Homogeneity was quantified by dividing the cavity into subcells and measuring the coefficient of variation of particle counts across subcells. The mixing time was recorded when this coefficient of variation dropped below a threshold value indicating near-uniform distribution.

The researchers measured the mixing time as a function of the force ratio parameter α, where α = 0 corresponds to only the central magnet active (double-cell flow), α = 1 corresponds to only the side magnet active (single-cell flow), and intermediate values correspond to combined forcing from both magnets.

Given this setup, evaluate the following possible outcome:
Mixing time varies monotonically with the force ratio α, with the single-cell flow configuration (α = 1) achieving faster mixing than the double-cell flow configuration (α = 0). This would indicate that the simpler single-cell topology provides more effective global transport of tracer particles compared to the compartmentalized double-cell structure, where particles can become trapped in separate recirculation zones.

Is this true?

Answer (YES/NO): NO